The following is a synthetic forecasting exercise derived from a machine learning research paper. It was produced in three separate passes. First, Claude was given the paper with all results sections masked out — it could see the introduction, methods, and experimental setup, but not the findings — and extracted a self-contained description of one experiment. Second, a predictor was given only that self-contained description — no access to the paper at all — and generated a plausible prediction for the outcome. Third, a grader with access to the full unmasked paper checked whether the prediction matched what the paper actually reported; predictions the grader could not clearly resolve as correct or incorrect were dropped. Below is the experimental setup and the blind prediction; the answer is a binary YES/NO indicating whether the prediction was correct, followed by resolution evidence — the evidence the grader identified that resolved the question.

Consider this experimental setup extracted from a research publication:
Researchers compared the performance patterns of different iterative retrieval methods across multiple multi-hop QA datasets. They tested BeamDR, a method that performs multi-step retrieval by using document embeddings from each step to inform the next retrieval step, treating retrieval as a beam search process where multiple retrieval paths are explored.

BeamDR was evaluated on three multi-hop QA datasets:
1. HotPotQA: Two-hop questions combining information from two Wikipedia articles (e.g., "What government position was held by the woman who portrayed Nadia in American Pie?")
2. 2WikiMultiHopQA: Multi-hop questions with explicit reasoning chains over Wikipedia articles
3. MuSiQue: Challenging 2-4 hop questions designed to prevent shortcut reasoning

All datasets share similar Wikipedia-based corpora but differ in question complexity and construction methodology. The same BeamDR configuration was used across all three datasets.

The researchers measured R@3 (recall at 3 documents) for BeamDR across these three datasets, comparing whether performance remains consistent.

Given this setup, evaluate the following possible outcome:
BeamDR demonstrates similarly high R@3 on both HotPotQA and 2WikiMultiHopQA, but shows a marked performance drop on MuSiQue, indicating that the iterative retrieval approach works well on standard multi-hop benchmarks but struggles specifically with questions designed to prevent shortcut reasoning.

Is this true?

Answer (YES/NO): NO